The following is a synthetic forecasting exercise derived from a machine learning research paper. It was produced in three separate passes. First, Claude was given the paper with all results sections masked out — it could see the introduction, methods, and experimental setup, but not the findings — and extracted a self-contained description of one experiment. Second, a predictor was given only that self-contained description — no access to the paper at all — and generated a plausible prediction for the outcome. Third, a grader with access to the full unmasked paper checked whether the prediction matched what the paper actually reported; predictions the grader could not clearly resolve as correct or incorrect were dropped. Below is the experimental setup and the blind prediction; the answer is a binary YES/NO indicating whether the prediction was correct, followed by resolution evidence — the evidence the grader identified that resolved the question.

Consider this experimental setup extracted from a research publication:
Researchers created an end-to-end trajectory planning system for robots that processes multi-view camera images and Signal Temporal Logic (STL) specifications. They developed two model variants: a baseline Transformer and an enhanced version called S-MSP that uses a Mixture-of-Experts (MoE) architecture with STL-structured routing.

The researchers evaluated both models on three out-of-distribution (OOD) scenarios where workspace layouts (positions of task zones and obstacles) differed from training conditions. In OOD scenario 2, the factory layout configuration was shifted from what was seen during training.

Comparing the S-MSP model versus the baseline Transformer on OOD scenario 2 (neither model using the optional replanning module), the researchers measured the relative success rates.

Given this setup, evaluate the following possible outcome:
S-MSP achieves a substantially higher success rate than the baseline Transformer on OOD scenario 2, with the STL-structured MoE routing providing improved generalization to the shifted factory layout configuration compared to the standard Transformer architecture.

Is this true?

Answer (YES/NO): NO